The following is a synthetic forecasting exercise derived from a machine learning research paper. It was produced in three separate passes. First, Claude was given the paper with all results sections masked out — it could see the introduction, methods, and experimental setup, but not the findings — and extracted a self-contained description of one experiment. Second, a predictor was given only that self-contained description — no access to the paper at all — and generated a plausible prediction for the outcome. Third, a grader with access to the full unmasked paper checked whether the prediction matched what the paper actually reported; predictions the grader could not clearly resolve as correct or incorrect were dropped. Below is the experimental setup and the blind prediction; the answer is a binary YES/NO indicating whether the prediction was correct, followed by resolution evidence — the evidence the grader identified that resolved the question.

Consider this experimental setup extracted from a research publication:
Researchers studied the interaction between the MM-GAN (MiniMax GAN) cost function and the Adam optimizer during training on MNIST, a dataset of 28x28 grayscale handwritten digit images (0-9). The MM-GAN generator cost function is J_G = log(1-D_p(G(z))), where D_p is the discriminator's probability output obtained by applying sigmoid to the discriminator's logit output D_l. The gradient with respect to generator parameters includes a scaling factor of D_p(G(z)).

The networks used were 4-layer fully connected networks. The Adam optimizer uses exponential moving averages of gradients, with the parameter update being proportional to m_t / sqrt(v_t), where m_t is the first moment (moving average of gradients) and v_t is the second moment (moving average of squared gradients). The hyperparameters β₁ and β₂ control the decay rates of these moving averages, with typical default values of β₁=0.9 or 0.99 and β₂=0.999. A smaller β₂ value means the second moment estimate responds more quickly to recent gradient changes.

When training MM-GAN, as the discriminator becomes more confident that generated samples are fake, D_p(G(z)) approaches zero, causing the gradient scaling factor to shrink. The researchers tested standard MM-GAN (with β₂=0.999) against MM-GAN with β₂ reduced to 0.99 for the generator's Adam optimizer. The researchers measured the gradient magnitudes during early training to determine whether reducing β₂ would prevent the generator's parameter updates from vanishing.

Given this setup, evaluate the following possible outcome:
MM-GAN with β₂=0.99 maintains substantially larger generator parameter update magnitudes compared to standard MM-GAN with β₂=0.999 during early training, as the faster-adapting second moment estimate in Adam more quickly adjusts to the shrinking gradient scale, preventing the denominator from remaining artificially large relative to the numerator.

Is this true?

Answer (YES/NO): YES